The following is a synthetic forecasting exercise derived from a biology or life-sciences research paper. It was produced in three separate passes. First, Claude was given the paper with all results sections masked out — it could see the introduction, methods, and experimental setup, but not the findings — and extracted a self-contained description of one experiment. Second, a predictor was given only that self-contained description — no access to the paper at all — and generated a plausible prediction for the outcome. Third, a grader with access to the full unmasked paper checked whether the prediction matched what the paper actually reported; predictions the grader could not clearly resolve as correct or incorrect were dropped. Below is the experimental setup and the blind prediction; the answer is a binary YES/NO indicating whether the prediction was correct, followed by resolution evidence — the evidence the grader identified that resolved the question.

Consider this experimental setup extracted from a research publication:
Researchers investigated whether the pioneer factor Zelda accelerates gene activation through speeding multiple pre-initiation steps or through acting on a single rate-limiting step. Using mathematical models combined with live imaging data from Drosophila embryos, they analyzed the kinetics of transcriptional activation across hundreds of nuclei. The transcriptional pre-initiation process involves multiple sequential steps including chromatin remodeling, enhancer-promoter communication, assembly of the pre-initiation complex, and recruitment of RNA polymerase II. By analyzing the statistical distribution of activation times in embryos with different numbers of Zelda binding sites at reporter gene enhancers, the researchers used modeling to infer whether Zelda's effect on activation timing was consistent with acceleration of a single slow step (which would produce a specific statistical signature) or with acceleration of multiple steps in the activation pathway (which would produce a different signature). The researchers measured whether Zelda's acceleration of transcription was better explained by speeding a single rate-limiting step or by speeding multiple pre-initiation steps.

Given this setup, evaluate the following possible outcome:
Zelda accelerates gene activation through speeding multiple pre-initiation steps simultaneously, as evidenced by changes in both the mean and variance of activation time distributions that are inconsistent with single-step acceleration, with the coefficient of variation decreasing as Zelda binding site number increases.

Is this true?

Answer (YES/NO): NO